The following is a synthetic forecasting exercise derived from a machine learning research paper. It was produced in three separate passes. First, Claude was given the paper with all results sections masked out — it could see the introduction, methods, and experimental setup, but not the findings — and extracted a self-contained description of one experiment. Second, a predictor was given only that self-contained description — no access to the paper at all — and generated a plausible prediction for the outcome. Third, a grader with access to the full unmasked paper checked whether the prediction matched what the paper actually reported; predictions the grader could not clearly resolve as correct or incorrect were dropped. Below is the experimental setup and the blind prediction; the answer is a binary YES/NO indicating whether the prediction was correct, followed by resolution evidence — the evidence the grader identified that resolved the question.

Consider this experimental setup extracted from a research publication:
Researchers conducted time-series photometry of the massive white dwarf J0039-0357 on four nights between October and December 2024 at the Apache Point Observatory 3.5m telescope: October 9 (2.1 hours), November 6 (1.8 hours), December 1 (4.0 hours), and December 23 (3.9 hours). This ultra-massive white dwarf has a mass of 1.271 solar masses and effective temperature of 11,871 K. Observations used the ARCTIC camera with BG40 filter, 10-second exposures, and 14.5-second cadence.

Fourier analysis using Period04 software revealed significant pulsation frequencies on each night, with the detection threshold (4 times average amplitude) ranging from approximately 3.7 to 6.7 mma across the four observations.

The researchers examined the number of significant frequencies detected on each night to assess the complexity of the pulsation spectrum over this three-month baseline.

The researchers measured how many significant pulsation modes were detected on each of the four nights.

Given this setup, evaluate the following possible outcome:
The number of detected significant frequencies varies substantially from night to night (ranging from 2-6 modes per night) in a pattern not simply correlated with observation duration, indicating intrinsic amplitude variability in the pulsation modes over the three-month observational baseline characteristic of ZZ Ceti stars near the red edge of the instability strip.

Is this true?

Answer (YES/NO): NO